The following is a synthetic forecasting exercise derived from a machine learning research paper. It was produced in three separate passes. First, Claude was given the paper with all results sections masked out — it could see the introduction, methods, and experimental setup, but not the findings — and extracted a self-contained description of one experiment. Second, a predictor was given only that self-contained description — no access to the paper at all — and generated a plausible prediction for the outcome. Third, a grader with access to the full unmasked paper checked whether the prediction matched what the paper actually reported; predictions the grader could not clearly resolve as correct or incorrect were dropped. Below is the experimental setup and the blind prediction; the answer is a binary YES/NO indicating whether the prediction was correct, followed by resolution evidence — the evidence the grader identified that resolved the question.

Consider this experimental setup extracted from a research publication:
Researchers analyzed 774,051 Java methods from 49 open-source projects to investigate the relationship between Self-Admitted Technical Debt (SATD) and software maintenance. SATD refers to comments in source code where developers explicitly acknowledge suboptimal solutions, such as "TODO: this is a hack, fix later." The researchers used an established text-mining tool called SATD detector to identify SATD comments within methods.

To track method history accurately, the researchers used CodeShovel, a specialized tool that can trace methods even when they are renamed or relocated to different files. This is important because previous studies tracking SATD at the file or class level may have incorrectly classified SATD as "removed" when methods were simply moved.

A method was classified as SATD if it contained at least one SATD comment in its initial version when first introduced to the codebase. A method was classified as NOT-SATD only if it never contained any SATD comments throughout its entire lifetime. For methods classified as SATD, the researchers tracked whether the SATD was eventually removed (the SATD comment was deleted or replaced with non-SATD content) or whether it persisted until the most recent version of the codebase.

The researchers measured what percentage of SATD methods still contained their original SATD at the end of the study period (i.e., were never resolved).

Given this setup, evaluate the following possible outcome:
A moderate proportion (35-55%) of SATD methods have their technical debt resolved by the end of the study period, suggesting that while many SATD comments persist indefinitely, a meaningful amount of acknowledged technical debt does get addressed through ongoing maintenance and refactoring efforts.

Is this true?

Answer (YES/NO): NO